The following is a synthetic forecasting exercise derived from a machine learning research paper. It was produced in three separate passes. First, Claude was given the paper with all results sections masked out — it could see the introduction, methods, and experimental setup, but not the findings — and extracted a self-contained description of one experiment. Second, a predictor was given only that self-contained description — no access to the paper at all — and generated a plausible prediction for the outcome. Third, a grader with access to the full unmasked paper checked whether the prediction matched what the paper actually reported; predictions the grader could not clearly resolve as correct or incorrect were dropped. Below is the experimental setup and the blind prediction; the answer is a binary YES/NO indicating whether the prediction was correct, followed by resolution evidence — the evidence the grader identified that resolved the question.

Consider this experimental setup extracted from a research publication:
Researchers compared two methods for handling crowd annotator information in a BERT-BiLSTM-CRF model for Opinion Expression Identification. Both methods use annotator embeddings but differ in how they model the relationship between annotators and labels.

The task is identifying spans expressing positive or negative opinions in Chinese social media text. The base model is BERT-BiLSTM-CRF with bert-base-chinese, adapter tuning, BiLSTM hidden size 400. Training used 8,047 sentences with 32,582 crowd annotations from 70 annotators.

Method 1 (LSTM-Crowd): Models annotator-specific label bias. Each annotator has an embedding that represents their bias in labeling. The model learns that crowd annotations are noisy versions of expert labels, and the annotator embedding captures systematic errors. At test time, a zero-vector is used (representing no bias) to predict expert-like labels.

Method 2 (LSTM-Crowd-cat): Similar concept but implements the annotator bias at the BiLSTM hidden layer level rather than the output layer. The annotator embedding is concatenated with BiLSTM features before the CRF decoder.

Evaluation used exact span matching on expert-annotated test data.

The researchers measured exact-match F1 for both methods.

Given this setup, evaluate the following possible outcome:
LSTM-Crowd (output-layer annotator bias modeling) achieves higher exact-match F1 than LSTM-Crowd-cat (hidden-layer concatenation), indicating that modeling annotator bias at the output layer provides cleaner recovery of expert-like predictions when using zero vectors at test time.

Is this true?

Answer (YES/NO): YES